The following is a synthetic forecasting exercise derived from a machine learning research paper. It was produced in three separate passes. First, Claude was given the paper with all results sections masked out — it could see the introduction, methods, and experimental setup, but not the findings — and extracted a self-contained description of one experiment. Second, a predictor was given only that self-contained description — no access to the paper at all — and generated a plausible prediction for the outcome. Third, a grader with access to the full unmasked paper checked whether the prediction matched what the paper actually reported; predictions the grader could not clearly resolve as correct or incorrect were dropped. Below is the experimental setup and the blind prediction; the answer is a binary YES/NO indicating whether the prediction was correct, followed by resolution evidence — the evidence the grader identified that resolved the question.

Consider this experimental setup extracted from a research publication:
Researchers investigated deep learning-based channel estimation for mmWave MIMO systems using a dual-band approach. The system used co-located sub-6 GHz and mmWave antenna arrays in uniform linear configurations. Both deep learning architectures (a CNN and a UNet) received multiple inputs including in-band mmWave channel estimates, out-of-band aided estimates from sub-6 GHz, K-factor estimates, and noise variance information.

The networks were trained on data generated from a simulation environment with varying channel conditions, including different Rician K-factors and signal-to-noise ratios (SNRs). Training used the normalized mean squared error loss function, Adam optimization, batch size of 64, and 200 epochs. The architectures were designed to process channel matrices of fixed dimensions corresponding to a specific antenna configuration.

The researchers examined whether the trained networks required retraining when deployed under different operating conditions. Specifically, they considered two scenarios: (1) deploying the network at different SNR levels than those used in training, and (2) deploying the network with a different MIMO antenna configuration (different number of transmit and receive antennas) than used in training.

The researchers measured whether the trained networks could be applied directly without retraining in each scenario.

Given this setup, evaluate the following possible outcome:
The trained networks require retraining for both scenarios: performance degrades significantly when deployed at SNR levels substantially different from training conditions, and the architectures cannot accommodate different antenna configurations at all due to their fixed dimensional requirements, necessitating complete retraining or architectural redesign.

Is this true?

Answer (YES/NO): NO